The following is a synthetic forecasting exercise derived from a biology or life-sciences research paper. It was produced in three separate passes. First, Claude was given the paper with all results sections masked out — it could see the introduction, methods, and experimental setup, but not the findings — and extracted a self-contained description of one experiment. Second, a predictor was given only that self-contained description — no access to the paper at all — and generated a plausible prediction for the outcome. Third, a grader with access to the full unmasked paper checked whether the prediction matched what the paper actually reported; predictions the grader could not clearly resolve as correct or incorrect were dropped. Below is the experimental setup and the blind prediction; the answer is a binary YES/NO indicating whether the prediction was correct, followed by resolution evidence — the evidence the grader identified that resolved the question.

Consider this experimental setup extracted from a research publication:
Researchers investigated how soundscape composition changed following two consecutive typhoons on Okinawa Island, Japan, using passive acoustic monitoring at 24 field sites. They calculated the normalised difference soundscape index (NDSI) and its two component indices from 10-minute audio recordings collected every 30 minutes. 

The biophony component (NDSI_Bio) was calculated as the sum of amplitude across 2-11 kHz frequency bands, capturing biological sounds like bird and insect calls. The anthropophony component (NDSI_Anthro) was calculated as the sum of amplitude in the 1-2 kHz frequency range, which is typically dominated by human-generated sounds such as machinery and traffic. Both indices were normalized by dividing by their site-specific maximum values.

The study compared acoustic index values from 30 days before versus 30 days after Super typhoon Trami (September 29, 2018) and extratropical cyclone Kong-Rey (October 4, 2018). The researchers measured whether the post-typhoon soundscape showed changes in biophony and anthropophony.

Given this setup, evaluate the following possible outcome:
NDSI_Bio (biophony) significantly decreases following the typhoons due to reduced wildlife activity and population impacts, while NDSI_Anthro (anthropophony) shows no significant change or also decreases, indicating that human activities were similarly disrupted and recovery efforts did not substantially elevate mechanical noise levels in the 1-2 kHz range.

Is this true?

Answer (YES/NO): NO